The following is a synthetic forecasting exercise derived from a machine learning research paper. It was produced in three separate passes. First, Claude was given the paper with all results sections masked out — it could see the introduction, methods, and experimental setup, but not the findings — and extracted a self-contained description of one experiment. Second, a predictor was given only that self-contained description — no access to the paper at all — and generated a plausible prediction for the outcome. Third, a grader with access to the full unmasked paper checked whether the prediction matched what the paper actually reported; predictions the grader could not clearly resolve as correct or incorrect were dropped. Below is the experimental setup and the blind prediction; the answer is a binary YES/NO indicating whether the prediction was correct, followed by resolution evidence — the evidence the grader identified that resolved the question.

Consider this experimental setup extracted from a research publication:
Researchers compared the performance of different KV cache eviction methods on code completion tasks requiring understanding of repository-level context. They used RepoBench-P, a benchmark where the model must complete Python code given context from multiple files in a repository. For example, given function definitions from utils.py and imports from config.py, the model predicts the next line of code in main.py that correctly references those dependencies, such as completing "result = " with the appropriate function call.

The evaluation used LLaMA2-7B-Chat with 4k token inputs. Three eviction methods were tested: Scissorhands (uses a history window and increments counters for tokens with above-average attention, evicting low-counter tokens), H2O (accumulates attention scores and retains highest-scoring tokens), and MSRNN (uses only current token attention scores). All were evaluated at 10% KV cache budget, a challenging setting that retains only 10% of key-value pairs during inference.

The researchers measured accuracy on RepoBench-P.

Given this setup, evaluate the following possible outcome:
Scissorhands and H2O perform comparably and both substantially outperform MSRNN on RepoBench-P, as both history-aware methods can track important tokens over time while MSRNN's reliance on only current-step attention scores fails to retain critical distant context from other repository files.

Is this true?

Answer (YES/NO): NO